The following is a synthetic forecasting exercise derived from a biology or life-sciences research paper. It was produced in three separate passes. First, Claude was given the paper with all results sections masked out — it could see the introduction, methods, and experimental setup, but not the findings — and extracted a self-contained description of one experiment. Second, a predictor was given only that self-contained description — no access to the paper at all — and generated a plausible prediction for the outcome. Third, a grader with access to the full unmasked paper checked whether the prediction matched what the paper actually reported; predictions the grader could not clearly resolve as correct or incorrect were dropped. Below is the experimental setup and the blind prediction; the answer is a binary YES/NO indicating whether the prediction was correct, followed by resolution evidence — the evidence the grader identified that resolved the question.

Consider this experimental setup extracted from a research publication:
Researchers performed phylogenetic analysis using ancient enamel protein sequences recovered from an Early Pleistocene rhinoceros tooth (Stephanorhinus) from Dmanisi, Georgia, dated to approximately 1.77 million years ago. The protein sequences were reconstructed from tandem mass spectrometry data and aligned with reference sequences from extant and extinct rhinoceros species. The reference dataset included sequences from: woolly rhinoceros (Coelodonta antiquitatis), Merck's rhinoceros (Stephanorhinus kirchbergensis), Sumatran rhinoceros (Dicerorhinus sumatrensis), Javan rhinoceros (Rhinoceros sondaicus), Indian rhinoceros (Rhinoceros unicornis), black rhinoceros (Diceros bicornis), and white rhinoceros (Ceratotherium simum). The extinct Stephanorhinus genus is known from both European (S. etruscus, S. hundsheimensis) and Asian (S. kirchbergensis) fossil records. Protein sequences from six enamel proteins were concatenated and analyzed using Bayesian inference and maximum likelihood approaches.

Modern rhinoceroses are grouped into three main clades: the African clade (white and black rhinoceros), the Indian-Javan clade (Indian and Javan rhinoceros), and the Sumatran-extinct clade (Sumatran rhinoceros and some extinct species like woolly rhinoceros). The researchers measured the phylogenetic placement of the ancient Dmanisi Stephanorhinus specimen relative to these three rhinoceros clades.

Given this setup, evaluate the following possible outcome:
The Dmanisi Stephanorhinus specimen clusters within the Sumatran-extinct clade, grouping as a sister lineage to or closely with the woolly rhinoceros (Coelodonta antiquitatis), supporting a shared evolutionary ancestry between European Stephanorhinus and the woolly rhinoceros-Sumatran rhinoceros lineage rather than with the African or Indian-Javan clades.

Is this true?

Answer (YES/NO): YES